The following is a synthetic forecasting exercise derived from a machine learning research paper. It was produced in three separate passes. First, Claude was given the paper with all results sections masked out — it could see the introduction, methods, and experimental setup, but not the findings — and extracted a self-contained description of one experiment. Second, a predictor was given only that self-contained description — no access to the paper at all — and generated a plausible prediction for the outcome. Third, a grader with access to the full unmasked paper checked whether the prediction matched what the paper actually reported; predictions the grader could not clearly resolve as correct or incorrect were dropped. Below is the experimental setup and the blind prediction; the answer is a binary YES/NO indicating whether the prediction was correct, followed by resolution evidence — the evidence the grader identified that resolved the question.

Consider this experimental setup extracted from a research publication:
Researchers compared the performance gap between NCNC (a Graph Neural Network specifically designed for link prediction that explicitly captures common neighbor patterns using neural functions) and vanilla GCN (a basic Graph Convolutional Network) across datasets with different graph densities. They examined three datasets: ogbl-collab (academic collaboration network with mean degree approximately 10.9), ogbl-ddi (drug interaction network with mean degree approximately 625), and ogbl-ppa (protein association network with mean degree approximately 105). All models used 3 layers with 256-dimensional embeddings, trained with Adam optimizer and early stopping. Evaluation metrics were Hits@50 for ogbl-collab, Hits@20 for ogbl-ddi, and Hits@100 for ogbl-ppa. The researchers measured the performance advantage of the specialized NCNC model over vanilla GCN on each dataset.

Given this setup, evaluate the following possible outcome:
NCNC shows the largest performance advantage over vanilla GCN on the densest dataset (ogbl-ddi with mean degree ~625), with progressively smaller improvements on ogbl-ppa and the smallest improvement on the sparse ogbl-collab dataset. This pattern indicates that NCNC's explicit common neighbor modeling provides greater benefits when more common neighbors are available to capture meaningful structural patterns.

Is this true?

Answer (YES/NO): NO